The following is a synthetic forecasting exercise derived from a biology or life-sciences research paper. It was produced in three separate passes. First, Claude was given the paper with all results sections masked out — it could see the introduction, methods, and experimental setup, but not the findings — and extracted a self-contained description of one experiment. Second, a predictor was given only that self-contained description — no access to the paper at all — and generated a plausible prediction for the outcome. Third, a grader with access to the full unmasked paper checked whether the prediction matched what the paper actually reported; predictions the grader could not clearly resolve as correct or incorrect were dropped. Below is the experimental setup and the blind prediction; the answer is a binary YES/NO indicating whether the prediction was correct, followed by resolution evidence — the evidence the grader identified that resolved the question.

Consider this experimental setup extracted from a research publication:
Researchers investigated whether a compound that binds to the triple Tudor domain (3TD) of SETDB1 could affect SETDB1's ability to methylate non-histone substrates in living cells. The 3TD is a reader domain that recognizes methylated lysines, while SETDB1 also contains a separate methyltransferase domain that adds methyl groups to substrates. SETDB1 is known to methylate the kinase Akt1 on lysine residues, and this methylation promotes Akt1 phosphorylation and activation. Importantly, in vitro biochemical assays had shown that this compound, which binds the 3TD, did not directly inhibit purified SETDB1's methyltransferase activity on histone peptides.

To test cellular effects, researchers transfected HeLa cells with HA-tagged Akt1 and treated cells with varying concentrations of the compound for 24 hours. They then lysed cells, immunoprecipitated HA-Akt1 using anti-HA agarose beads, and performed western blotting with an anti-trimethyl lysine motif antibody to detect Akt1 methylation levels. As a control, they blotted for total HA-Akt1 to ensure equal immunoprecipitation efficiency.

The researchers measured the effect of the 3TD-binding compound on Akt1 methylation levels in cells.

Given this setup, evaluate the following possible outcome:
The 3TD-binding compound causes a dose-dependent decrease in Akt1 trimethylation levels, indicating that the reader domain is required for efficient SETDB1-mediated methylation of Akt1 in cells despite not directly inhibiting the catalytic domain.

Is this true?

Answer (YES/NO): YES